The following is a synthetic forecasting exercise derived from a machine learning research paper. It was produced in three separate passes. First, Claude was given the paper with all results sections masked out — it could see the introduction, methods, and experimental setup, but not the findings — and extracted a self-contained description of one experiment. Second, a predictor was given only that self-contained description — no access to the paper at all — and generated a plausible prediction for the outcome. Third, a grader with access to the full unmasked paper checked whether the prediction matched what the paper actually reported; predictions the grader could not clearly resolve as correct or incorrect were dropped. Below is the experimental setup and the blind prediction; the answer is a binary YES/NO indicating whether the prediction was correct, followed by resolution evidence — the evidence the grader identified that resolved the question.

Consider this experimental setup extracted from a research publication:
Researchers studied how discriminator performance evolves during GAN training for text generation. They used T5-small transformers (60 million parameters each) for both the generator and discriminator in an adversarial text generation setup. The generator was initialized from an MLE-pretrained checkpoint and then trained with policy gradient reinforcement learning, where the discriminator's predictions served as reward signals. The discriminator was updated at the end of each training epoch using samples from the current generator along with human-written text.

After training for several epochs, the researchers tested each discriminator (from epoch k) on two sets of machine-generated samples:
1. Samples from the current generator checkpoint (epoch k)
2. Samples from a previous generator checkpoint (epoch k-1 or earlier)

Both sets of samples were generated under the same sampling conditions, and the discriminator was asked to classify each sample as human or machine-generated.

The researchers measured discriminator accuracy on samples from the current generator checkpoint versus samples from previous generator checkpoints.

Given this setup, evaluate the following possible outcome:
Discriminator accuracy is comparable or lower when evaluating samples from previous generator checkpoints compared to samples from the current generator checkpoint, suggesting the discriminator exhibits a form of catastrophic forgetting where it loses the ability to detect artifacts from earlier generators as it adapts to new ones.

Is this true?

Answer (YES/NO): YES